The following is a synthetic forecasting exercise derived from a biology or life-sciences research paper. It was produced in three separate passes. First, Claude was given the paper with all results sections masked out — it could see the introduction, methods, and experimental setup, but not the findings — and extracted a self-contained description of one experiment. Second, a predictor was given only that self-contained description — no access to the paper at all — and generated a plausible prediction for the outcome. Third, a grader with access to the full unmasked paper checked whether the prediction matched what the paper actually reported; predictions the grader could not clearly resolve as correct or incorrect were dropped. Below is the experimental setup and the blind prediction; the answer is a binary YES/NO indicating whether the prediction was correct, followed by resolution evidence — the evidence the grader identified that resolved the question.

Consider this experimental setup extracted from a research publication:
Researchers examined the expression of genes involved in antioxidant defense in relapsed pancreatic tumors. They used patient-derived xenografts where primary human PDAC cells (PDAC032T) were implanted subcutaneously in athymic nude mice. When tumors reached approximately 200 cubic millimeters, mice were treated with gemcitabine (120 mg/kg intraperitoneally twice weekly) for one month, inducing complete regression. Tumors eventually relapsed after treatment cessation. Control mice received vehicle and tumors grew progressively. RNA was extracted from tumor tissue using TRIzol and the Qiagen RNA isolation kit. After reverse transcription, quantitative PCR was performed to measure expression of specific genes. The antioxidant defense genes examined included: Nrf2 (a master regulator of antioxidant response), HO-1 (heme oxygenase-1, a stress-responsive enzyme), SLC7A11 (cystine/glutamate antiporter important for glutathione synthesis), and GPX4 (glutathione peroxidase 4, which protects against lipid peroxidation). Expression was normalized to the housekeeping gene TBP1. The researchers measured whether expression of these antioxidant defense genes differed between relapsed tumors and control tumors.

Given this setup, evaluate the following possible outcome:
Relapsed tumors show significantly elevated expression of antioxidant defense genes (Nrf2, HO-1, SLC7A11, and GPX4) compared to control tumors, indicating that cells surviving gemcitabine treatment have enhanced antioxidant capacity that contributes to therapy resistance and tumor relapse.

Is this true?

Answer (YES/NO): YES